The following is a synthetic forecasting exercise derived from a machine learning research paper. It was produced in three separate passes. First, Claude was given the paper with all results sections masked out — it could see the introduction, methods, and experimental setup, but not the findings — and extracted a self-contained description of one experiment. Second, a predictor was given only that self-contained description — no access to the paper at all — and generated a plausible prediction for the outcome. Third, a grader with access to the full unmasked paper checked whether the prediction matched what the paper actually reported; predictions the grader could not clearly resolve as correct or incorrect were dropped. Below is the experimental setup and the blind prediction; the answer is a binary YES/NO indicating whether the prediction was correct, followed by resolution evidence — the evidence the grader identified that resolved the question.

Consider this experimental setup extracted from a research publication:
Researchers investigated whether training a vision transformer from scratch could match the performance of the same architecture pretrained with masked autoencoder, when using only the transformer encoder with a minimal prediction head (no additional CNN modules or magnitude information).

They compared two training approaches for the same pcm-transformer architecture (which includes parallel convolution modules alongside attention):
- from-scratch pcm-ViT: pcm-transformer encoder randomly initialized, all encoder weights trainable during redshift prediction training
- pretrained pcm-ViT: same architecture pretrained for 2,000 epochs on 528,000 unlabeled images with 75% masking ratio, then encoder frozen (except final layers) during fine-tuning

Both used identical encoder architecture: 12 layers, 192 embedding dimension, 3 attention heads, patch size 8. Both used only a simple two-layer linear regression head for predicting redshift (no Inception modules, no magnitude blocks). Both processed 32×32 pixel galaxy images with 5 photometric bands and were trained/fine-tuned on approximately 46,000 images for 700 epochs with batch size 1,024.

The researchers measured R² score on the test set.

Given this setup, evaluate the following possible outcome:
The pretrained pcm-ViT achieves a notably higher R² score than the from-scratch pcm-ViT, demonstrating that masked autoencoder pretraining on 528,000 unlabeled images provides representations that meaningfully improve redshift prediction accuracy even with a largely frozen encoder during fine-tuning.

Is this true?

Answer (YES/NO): NO